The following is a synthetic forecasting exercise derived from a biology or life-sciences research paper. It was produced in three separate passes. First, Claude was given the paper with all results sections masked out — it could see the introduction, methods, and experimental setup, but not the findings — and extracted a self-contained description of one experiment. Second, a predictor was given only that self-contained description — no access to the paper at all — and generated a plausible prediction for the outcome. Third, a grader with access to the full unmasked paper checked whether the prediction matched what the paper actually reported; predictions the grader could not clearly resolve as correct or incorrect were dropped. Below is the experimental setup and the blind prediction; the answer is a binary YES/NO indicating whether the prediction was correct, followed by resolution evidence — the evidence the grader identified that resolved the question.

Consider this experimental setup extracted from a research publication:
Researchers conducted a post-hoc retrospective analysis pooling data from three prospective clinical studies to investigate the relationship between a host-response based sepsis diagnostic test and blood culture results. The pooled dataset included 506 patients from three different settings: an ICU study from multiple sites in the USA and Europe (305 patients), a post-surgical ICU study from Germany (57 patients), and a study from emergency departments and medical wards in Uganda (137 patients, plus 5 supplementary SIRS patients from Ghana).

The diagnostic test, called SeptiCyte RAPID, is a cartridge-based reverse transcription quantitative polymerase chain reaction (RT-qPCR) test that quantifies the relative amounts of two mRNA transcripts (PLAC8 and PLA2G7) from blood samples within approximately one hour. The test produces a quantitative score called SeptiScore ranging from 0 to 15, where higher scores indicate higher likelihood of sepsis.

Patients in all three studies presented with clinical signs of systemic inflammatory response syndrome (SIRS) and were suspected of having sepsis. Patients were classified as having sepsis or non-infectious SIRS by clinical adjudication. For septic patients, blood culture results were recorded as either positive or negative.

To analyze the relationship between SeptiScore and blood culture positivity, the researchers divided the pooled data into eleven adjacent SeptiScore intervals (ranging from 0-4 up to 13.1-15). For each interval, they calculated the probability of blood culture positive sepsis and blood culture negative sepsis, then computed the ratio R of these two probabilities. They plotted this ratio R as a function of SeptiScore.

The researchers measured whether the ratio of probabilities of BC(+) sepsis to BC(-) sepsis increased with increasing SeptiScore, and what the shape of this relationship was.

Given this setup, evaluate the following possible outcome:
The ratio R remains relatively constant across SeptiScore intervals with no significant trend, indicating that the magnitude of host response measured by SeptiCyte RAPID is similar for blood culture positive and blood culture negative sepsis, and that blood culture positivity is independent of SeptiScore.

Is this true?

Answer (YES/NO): NO